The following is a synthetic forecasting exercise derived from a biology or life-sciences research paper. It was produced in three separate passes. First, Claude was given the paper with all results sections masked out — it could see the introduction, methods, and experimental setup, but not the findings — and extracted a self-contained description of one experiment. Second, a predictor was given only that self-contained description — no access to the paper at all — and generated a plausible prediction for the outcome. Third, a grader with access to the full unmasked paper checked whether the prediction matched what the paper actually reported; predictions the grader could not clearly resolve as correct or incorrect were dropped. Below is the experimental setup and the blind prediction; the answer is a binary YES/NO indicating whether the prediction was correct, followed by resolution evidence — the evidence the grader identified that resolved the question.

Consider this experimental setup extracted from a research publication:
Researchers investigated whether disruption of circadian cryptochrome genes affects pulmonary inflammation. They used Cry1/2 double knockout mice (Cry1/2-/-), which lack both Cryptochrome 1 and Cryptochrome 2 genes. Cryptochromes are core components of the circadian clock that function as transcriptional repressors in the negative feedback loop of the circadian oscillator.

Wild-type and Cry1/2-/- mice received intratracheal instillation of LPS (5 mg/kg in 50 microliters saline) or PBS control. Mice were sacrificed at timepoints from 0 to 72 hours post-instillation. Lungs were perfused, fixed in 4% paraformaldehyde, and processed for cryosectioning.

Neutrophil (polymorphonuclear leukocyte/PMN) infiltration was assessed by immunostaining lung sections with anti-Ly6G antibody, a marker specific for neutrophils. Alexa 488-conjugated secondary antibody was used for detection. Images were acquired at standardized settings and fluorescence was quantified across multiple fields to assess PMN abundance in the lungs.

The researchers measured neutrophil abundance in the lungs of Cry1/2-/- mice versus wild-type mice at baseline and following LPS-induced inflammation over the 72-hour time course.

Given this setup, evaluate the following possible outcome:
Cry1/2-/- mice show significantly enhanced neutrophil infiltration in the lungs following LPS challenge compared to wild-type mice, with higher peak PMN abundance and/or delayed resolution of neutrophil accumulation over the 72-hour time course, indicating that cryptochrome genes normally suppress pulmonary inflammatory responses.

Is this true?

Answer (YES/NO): NO